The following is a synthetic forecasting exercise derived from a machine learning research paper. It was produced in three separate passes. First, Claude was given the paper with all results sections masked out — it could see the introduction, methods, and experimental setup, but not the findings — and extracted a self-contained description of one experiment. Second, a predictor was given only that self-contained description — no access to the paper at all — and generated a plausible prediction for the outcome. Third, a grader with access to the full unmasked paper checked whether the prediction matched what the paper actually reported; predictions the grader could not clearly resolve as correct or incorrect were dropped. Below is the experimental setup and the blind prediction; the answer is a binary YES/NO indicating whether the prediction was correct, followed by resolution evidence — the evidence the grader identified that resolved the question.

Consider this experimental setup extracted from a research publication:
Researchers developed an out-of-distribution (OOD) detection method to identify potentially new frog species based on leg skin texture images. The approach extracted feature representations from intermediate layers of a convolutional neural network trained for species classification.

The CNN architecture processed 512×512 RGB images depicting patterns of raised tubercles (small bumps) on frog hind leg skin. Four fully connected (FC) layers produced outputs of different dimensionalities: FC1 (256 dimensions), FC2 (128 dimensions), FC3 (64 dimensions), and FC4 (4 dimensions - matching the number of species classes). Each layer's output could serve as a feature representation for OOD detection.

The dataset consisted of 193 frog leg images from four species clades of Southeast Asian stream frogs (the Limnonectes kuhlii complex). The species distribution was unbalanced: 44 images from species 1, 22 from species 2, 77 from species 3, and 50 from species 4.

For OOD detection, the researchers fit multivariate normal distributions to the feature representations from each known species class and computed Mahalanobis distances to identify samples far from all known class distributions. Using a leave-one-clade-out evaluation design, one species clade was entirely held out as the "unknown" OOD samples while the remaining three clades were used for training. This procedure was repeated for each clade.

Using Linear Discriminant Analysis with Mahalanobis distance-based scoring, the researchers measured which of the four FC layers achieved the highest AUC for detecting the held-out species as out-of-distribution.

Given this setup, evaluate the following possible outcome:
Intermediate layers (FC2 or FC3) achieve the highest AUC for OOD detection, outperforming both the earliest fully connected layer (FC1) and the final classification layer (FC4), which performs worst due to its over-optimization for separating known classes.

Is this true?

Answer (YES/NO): NO